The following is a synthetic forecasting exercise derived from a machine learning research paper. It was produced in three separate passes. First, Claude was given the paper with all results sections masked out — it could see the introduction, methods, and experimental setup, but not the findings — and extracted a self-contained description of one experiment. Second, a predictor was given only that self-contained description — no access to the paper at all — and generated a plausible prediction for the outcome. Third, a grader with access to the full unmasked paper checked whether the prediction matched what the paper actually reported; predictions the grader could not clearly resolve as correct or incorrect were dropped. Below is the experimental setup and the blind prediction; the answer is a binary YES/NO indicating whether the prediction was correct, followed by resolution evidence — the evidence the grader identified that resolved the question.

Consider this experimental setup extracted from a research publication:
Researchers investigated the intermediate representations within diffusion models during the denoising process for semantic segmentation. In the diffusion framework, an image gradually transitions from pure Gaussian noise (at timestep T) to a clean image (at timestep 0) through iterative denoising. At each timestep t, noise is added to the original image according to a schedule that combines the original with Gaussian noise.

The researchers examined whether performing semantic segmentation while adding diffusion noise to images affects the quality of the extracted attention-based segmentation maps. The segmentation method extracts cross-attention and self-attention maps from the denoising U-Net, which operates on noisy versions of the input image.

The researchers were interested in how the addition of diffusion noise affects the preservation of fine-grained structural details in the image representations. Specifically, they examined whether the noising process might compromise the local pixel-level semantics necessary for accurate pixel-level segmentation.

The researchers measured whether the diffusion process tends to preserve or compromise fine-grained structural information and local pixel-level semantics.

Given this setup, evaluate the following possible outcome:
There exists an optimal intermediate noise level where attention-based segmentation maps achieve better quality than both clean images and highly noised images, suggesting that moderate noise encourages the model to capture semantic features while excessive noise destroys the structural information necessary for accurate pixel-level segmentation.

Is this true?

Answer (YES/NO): YES